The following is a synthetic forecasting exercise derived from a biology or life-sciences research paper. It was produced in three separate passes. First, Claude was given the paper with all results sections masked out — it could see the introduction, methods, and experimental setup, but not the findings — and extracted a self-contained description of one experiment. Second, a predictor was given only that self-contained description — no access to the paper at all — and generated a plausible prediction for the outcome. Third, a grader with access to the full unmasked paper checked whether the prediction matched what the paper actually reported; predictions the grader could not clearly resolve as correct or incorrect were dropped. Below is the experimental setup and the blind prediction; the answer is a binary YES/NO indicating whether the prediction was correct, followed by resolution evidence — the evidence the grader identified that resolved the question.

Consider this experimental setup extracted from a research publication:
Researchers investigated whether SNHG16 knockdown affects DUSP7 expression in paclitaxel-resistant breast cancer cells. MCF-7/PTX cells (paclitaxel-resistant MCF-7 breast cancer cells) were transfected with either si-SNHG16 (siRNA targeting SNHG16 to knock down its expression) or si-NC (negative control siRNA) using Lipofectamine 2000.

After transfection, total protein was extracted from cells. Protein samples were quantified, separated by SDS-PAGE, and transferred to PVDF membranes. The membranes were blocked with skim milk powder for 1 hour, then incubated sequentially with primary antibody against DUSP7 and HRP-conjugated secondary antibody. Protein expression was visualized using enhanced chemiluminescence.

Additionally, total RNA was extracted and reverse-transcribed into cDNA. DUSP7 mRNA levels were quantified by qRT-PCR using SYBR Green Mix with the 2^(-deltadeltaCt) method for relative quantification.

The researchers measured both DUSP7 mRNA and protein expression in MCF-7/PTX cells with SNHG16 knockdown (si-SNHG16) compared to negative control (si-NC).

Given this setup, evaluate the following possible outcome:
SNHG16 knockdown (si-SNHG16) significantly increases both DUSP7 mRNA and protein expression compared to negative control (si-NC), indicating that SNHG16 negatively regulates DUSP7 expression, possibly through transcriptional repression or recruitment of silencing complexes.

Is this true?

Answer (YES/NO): NO